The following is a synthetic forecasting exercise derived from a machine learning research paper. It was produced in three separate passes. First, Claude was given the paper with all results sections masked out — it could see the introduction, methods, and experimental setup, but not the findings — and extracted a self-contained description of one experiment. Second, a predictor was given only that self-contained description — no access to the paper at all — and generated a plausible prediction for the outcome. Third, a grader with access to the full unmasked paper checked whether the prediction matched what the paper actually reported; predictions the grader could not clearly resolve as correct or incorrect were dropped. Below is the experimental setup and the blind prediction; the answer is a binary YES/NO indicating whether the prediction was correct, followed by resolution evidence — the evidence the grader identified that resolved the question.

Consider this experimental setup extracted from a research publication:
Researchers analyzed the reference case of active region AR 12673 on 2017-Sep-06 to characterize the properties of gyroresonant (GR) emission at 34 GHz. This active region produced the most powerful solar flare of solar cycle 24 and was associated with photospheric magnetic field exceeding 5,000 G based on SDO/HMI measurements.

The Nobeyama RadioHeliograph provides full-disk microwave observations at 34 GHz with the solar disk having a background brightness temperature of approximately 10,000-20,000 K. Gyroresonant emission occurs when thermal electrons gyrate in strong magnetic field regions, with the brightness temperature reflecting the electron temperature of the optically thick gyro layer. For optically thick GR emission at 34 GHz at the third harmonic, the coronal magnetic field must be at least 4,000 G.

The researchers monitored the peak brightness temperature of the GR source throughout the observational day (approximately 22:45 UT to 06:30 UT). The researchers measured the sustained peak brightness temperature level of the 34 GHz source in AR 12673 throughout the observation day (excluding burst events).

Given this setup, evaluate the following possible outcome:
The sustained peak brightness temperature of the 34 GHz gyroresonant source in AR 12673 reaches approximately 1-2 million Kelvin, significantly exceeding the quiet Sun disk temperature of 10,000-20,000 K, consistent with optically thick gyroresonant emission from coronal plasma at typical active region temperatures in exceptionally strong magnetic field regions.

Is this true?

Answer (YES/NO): NO